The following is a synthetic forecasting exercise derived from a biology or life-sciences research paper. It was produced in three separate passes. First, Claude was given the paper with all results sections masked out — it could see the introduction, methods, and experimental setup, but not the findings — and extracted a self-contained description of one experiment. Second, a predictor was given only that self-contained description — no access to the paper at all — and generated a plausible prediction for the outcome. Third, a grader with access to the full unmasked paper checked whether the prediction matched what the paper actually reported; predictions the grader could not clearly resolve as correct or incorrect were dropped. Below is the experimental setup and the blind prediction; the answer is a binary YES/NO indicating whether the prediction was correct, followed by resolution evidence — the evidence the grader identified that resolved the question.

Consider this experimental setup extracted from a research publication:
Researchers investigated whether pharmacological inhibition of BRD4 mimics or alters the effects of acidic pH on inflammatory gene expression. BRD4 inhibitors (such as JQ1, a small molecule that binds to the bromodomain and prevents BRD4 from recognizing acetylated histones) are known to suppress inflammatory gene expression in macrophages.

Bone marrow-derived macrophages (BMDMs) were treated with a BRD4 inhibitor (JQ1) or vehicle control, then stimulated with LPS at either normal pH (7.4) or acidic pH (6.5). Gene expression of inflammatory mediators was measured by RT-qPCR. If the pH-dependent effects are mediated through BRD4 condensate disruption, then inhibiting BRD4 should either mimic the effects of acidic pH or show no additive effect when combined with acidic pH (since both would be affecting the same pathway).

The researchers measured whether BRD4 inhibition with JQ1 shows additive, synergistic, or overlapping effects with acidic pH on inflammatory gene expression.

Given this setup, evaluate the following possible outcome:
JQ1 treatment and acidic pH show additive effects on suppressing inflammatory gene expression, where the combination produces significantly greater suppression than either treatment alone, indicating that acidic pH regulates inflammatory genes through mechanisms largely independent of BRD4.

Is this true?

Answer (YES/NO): NO